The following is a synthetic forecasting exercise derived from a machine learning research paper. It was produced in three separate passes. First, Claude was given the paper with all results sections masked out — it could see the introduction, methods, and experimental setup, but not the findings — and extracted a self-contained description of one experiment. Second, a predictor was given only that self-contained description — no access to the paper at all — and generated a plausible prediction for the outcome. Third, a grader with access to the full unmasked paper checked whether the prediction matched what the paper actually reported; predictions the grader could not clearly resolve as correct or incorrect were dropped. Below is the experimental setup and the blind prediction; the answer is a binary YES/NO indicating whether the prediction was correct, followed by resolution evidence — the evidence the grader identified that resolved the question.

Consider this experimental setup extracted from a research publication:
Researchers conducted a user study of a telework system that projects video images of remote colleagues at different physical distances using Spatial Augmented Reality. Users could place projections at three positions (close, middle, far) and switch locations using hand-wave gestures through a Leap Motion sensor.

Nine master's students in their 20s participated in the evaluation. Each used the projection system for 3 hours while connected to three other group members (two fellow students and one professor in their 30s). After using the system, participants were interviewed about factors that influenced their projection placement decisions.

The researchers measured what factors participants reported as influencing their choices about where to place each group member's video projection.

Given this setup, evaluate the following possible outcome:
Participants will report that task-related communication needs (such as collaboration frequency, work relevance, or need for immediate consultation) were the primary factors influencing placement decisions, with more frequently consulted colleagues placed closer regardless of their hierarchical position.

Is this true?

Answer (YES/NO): NO